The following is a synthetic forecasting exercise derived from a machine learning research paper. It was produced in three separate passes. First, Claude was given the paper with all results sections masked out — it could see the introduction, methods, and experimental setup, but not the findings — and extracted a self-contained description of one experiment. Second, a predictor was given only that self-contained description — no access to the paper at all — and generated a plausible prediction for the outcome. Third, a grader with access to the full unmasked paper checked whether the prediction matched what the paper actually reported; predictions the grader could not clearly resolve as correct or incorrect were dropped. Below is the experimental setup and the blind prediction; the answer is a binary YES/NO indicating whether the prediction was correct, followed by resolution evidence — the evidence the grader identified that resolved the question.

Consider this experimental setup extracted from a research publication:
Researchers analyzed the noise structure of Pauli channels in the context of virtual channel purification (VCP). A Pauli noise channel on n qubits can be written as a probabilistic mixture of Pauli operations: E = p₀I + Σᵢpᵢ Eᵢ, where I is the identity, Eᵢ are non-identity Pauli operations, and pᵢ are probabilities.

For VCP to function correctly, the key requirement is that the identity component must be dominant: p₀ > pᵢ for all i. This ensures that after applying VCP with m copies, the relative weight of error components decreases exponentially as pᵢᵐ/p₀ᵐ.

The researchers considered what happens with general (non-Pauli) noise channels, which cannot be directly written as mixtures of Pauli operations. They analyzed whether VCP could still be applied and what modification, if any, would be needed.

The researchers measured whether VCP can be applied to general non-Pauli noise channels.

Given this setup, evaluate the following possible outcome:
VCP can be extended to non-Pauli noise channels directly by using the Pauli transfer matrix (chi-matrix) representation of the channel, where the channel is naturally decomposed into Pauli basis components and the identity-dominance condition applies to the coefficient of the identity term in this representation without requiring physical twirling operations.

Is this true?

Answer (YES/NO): NO